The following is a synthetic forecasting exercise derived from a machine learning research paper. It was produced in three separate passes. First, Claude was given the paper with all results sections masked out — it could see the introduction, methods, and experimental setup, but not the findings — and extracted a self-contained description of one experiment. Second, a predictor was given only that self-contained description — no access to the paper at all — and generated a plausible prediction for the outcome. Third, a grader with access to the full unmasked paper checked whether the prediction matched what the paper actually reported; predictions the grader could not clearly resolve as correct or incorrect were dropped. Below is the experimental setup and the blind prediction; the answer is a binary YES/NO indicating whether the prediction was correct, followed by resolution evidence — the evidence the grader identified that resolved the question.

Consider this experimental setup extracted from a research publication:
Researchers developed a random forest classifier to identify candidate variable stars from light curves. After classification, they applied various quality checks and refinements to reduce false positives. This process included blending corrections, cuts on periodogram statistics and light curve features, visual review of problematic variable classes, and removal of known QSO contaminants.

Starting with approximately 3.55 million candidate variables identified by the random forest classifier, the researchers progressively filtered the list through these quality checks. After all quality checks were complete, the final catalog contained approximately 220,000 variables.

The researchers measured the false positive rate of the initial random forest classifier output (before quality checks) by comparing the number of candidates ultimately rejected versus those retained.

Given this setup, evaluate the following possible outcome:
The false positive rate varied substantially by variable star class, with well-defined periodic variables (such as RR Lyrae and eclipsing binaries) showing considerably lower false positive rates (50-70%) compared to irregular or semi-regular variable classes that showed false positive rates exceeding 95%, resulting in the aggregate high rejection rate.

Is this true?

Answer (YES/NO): NO